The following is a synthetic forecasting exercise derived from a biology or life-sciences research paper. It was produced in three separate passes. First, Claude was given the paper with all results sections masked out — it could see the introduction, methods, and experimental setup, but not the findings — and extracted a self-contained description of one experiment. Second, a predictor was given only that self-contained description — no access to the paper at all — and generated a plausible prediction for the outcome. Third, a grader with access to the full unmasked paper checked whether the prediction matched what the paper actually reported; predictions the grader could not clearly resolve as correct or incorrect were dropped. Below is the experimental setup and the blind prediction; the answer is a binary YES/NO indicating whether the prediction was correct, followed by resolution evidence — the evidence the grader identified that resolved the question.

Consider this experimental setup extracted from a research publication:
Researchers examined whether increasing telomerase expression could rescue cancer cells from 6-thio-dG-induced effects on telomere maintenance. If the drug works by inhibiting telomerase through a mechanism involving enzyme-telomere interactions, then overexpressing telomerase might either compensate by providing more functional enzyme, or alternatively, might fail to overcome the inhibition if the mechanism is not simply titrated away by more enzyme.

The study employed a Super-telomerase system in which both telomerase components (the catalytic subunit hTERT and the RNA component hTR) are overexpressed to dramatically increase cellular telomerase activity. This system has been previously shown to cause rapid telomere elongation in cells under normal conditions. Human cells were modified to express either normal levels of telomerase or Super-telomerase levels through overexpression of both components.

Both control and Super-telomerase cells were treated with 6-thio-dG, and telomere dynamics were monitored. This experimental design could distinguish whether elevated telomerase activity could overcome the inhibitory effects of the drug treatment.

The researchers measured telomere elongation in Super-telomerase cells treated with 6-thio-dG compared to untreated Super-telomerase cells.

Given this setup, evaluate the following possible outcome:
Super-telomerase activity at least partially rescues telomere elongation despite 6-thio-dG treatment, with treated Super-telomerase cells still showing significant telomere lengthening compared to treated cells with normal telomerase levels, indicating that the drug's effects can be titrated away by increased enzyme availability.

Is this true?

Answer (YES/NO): NO